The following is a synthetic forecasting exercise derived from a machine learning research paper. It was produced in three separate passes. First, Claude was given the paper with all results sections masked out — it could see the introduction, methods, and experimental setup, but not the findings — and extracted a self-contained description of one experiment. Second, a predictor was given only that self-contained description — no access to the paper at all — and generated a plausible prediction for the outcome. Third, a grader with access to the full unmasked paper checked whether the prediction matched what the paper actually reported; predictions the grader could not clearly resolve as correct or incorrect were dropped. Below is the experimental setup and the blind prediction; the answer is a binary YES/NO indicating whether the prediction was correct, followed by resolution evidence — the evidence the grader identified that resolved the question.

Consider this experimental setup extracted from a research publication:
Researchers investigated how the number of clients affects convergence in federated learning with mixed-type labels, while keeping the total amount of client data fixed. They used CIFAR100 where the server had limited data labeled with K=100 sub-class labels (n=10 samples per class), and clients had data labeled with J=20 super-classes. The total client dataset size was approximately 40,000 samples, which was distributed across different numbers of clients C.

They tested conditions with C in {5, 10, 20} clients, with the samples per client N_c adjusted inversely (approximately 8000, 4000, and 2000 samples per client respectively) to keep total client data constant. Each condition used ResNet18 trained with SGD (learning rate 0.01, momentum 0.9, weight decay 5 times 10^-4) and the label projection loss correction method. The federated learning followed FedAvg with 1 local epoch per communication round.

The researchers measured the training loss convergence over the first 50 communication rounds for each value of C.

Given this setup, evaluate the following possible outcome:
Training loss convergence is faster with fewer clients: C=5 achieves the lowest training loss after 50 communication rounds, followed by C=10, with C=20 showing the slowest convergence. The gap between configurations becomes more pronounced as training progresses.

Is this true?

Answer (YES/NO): NO